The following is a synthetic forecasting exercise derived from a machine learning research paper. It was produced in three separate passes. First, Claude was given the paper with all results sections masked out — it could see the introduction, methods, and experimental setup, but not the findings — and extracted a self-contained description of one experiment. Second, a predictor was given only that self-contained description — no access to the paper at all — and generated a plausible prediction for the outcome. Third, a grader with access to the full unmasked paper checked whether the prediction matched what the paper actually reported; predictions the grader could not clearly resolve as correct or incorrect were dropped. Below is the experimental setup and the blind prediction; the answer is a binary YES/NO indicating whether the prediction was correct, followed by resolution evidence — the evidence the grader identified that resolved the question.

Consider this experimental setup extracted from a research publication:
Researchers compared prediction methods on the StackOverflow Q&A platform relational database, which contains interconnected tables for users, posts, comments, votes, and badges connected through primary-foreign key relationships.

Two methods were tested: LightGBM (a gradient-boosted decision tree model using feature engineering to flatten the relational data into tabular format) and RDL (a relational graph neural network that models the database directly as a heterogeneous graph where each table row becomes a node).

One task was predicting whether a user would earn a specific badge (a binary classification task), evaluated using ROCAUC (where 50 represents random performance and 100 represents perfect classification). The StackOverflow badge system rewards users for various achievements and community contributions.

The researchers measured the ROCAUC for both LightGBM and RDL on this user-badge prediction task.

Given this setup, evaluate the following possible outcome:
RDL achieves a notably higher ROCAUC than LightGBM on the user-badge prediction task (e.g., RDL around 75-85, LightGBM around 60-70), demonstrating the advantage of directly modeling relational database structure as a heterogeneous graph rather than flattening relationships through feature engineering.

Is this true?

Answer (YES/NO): NO